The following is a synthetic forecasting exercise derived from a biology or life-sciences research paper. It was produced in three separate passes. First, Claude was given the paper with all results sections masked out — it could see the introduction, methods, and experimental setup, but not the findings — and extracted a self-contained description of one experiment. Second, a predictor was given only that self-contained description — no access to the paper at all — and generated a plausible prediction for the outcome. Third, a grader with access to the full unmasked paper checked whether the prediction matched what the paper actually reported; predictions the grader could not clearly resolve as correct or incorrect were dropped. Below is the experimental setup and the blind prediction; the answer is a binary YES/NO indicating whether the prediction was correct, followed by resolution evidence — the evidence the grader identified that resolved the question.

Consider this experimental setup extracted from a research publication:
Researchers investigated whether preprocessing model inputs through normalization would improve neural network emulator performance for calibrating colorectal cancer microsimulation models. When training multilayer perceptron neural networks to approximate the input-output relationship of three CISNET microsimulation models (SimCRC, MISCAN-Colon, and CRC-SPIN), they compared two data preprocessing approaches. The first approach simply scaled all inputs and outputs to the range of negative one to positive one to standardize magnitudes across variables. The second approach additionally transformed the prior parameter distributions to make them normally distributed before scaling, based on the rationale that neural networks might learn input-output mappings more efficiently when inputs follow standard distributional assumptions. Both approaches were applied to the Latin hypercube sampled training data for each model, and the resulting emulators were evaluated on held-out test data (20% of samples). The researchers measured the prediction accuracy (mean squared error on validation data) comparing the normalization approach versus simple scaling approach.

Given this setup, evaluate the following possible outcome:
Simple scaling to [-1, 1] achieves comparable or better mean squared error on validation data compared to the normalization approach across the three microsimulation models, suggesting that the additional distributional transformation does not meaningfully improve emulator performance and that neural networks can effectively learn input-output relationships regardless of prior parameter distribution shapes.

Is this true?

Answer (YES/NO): NO